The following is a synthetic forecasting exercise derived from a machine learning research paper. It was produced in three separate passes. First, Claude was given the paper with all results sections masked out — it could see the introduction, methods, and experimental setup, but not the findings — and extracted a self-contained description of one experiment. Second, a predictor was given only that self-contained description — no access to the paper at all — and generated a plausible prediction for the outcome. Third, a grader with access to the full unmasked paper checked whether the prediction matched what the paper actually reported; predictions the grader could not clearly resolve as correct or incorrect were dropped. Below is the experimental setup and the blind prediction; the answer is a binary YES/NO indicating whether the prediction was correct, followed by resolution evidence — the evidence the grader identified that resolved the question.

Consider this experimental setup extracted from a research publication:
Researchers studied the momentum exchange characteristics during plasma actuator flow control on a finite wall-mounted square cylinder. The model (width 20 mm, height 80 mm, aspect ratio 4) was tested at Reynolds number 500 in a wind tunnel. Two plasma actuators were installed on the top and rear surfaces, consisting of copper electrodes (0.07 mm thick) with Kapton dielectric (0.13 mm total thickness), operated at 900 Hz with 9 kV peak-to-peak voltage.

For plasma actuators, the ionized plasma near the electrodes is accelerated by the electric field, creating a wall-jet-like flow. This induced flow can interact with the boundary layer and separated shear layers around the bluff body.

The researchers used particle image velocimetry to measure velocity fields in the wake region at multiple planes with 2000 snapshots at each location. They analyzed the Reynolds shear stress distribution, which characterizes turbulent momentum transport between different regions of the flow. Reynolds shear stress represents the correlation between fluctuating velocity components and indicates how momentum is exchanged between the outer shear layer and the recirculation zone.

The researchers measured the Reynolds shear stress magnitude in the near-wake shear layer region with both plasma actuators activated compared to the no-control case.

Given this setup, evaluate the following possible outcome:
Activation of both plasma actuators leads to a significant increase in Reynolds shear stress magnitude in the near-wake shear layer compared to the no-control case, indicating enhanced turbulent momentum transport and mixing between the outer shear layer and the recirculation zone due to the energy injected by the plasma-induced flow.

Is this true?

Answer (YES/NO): NO